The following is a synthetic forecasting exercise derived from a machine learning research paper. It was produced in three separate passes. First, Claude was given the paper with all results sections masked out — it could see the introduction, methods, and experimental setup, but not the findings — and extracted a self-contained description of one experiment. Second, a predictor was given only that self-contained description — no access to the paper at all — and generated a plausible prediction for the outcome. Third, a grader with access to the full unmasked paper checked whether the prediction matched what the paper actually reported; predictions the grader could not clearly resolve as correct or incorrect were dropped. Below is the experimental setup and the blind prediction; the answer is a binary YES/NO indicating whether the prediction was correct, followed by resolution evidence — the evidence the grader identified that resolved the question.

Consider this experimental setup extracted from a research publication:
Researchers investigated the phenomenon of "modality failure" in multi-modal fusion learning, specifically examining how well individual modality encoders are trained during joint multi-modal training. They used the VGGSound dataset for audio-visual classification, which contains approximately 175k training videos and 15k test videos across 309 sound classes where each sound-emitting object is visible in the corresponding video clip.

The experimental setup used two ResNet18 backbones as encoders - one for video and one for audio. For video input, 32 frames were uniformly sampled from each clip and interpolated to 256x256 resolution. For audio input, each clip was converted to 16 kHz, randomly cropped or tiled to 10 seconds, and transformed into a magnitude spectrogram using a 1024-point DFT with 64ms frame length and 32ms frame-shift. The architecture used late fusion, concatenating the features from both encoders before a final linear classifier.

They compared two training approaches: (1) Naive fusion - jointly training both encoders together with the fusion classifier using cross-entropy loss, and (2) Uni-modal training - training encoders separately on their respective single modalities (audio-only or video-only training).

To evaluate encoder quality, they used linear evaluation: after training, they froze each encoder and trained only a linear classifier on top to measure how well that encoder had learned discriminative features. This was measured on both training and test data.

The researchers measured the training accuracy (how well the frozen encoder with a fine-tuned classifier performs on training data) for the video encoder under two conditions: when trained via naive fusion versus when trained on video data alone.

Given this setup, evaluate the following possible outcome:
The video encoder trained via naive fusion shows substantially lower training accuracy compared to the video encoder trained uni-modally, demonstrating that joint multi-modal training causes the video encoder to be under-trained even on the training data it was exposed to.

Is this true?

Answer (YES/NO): YES